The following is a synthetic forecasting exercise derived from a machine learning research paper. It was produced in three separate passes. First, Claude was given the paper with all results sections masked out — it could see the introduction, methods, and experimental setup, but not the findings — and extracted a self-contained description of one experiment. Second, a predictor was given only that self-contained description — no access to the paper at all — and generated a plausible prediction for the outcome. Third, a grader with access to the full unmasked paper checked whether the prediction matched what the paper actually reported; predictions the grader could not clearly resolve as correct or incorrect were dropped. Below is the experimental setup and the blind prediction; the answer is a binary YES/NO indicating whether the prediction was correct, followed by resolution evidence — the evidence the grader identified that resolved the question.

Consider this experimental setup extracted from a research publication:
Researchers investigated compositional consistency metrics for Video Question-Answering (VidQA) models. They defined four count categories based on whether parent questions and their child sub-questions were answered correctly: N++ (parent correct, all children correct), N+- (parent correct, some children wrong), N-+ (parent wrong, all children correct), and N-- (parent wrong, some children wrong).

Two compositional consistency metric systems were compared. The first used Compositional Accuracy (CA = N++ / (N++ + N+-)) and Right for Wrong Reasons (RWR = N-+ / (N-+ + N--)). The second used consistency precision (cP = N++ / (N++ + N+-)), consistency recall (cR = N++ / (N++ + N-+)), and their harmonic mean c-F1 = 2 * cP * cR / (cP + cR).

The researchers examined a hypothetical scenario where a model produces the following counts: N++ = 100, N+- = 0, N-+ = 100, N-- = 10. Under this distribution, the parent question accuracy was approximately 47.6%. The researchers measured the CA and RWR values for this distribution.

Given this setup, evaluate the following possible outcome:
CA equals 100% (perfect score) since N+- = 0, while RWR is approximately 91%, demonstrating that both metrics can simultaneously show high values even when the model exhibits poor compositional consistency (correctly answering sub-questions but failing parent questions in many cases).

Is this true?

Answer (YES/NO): NO